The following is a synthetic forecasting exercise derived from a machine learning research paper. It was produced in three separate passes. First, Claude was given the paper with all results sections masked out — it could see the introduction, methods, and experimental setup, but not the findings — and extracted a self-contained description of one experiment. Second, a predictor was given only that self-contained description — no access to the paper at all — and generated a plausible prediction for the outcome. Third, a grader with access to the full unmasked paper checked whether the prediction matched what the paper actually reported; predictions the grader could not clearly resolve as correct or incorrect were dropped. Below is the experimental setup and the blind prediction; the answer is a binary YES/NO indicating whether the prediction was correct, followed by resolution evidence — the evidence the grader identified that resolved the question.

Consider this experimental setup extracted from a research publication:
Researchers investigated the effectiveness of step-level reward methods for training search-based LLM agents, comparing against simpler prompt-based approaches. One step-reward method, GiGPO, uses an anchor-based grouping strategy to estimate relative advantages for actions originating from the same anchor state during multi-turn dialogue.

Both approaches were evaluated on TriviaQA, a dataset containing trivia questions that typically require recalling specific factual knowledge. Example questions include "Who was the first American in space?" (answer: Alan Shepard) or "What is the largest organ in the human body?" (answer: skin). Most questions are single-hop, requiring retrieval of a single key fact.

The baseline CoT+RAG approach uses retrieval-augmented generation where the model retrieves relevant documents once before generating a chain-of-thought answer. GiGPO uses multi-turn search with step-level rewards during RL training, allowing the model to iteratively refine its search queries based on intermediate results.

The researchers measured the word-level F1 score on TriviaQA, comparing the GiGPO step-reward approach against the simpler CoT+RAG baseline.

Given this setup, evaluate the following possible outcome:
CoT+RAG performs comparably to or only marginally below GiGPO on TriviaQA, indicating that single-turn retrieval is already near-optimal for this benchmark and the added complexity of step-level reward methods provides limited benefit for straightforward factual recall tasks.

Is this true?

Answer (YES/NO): NO